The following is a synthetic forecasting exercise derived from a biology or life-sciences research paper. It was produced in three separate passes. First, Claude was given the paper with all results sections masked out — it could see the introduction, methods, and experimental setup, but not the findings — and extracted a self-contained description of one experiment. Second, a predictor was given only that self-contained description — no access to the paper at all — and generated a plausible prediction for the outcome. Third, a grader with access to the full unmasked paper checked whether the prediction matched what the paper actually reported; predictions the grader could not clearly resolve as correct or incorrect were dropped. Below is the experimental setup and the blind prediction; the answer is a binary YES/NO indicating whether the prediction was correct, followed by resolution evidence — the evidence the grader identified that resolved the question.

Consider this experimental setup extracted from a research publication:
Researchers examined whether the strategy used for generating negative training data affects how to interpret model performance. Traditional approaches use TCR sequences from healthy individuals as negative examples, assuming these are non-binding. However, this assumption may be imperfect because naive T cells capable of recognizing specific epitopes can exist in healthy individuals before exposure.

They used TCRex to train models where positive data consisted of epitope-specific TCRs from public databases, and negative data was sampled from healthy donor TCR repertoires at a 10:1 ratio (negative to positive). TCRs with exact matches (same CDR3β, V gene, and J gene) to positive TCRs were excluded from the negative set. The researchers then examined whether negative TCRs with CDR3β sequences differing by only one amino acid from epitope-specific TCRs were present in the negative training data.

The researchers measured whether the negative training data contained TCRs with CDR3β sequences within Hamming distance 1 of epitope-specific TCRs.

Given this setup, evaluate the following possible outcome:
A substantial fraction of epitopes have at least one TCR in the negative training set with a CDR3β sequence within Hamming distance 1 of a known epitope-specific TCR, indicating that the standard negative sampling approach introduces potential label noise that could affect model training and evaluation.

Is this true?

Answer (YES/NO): YES